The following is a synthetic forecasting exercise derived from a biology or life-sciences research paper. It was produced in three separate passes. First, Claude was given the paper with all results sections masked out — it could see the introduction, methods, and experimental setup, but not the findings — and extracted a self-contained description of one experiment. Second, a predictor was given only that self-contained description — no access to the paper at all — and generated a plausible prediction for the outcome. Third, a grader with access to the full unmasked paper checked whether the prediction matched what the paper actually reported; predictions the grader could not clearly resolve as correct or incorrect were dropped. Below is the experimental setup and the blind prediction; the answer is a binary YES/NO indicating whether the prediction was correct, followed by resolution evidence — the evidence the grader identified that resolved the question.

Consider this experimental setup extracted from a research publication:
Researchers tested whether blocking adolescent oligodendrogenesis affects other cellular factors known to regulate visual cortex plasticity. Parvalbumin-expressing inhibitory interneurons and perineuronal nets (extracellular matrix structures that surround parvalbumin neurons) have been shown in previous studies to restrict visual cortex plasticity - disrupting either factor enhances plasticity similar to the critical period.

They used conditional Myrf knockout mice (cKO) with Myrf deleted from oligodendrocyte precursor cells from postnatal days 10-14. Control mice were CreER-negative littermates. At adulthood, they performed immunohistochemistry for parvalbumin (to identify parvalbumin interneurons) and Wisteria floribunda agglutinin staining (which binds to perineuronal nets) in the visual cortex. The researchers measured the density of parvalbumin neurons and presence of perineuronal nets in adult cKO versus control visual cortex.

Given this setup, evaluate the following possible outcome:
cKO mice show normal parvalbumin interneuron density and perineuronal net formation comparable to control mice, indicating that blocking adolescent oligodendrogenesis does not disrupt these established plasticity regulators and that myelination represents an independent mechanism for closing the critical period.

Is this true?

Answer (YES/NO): YES